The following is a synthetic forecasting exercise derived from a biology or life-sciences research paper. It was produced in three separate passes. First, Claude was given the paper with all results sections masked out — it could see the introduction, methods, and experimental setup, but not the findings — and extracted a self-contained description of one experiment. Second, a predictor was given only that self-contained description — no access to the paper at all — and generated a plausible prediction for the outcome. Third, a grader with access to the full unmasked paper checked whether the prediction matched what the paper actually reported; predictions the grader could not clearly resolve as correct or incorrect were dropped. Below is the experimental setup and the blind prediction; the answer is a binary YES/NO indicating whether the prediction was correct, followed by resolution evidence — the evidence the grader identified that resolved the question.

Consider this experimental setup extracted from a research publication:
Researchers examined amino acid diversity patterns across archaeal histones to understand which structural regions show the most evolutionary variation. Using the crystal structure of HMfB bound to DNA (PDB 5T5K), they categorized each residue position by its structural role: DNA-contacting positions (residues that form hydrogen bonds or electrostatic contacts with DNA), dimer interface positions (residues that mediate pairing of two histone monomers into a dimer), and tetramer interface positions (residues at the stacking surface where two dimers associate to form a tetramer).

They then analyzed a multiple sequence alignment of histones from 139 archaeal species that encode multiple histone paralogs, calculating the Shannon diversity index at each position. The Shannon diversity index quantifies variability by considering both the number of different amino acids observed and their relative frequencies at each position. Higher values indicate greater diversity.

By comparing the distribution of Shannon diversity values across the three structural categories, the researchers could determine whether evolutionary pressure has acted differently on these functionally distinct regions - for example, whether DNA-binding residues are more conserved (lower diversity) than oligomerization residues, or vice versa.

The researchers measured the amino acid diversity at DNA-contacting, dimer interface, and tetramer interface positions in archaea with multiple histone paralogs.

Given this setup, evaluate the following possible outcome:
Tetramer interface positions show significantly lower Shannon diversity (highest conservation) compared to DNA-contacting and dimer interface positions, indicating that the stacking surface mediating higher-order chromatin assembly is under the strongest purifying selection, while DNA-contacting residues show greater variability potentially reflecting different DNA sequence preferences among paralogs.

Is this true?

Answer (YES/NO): NO